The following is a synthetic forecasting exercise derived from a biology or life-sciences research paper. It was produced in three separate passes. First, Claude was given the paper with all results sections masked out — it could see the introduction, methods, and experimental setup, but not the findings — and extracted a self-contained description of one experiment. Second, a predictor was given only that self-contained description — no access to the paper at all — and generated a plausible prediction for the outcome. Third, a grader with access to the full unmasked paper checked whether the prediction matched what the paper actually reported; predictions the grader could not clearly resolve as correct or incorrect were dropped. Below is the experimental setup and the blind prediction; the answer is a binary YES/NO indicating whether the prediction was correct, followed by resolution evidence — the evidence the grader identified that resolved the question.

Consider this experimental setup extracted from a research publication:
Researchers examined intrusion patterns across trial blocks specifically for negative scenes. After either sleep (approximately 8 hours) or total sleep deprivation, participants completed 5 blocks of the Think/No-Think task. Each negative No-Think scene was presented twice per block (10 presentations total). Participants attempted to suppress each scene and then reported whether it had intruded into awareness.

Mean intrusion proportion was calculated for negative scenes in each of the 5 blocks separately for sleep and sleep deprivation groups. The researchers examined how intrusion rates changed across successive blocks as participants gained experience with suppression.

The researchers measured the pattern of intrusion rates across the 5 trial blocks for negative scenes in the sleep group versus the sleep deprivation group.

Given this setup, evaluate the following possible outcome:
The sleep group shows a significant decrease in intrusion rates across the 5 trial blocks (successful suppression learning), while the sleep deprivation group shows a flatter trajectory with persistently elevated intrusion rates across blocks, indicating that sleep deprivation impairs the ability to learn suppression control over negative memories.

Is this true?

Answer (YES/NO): YES